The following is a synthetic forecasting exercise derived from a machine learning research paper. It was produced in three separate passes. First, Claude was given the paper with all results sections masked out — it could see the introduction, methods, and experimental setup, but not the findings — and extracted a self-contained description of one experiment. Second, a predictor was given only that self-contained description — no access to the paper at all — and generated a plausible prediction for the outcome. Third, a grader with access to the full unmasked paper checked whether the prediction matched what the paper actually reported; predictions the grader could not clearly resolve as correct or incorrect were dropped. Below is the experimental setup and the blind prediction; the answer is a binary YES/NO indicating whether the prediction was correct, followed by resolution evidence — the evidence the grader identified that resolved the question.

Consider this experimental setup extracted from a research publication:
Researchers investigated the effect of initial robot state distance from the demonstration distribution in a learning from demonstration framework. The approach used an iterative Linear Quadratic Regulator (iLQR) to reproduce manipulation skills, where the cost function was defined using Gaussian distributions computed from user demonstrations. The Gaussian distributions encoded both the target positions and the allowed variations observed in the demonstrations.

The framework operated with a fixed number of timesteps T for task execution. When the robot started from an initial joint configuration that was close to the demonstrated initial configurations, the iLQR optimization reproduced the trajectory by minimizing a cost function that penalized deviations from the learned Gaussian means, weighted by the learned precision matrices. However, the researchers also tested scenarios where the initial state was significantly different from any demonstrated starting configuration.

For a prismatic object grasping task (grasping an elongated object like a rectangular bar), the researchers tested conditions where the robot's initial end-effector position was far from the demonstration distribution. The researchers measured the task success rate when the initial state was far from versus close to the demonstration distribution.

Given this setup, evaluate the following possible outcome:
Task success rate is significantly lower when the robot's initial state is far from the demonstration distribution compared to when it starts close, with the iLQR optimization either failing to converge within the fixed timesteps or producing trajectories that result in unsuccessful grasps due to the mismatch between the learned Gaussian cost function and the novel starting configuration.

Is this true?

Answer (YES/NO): YES